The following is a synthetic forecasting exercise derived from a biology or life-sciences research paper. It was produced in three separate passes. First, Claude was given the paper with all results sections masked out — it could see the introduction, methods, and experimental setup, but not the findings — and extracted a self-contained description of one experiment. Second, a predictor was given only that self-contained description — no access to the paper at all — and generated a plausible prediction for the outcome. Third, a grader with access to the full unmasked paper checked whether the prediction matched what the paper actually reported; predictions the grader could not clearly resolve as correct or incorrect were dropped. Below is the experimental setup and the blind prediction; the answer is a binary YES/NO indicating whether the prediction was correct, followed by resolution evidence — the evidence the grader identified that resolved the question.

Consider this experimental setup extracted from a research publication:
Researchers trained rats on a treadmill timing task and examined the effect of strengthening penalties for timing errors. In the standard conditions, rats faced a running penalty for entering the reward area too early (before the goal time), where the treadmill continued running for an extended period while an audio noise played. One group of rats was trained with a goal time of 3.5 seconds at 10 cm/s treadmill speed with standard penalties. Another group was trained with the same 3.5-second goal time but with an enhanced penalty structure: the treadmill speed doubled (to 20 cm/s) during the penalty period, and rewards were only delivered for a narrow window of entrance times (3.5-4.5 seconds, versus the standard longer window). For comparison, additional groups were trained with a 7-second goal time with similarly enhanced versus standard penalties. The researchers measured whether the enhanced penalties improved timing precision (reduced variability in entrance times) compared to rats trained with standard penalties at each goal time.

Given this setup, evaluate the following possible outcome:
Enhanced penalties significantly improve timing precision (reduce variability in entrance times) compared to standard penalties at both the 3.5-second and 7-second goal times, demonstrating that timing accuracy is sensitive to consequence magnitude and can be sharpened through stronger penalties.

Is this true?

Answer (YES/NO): NO